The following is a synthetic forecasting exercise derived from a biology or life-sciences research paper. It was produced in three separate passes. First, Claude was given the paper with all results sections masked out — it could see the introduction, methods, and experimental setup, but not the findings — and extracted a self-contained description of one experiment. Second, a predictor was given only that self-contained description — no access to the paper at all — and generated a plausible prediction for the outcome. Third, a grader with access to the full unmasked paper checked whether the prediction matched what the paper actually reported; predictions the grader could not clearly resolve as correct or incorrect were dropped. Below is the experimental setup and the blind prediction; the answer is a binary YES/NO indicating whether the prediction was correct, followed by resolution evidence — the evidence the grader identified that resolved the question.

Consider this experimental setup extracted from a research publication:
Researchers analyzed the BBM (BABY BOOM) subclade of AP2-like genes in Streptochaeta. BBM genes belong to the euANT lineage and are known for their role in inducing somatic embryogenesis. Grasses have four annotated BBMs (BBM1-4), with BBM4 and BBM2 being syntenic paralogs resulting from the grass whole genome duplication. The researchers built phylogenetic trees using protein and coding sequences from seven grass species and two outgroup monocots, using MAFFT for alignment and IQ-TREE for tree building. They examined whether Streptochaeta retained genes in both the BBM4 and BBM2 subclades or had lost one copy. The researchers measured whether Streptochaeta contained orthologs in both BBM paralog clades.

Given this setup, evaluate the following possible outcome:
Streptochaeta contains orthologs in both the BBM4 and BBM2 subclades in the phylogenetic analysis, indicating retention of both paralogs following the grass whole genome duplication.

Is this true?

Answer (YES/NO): NO